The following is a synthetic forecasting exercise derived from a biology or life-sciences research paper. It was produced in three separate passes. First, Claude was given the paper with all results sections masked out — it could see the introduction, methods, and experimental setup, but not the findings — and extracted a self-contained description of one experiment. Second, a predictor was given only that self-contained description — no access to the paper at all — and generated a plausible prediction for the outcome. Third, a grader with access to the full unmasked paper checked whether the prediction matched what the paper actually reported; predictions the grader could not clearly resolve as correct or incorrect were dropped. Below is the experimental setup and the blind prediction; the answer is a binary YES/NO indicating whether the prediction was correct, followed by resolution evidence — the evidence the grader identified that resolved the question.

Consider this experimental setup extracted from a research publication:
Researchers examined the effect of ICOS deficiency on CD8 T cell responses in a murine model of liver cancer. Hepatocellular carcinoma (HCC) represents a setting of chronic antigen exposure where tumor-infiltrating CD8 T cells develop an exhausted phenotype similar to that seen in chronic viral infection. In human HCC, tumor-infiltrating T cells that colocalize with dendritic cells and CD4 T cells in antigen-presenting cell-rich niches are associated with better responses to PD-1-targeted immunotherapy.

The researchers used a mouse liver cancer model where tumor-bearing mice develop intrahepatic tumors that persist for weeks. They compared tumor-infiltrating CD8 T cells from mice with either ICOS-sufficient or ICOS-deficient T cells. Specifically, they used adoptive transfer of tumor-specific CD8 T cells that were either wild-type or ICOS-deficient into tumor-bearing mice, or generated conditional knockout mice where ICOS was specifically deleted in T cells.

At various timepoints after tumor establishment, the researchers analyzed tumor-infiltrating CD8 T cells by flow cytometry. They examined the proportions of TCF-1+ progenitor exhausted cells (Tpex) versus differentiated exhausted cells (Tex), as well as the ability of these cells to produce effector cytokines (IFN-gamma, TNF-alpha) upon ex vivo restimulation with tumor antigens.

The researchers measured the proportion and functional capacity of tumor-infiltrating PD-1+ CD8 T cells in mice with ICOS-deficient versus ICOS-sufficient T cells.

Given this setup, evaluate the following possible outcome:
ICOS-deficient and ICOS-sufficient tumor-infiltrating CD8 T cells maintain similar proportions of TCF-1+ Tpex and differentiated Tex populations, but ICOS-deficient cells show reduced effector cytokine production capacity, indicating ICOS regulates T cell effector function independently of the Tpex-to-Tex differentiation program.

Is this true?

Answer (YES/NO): NO